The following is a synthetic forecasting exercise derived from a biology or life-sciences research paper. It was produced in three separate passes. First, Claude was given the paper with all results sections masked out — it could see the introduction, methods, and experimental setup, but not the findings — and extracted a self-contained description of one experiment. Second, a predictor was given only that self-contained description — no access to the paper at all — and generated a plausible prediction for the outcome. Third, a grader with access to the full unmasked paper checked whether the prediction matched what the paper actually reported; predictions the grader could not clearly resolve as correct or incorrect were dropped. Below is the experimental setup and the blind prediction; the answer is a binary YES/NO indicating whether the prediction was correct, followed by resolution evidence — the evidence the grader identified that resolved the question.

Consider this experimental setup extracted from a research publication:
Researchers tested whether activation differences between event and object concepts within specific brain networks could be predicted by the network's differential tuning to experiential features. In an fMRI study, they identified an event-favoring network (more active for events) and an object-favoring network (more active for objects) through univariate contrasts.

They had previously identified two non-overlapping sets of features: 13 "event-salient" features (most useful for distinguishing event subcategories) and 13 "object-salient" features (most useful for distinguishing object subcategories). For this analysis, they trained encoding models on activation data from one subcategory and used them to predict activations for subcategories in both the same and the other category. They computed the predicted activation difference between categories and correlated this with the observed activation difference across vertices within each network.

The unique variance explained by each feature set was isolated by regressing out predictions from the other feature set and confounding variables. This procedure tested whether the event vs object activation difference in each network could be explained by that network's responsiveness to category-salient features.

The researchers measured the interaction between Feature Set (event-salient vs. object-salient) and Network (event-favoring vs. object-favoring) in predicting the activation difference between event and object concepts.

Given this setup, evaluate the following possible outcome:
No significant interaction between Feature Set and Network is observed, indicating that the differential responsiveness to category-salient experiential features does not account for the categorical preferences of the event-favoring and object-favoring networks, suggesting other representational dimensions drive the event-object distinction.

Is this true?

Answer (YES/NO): NO